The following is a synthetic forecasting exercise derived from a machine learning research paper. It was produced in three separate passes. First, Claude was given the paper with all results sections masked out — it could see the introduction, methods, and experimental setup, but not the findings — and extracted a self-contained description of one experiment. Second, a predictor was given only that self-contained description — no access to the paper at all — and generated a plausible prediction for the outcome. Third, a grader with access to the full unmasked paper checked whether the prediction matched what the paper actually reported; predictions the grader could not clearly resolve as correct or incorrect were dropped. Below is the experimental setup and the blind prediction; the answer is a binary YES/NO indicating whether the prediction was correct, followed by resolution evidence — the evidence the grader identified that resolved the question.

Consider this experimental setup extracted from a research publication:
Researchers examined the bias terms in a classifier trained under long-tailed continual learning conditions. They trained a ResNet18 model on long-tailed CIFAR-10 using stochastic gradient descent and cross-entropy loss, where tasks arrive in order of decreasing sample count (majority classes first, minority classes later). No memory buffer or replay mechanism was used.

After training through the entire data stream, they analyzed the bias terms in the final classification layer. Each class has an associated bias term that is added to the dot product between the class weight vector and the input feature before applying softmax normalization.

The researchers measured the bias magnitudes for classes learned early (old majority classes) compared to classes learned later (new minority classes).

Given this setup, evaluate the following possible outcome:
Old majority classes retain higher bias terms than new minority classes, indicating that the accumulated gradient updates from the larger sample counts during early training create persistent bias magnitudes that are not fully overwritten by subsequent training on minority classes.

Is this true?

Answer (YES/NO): NO